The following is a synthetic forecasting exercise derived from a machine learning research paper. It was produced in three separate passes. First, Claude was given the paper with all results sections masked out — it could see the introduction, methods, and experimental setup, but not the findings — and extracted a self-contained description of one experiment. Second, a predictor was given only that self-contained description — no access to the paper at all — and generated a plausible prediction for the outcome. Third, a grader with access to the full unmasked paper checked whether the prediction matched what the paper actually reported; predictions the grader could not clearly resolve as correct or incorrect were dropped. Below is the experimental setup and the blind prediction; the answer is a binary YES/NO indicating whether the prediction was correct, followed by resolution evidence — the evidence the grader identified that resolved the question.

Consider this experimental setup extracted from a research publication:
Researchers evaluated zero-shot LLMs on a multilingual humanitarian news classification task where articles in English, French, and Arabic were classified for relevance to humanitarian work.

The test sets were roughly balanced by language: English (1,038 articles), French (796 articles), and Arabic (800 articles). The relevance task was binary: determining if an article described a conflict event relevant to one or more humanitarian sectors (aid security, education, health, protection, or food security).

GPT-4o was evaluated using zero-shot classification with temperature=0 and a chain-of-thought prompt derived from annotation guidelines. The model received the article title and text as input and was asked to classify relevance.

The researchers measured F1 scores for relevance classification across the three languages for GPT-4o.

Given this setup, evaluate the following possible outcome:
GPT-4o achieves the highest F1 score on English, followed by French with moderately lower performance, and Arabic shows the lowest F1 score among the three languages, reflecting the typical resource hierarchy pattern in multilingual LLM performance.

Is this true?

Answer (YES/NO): NO